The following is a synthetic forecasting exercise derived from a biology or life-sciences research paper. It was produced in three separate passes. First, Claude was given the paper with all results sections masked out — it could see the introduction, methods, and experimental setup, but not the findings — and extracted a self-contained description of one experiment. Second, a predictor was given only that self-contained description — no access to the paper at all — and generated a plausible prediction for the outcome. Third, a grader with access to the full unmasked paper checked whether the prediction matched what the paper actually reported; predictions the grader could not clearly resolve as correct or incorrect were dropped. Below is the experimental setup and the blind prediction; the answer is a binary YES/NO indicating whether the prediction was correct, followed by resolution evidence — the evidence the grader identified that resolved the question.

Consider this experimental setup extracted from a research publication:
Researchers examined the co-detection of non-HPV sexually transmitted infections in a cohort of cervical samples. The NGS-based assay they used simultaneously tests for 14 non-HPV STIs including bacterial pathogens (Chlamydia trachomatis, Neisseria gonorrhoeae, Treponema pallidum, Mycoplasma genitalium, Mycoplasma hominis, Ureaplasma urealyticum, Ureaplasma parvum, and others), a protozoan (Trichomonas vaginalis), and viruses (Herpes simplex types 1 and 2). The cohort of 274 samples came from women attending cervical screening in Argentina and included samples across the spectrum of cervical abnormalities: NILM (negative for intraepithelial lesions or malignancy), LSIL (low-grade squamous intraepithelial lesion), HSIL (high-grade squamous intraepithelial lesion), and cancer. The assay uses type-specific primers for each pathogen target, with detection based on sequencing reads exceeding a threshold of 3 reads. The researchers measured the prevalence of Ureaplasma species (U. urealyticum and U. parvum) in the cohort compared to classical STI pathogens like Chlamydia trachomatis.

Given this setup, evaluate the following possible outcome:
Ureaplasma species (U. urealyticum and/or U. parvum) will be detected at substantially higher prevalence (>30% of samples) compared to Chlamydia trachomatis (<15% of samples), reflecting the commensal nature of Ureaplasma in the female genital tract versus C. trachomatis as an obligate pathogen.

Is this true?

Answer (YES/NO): YES